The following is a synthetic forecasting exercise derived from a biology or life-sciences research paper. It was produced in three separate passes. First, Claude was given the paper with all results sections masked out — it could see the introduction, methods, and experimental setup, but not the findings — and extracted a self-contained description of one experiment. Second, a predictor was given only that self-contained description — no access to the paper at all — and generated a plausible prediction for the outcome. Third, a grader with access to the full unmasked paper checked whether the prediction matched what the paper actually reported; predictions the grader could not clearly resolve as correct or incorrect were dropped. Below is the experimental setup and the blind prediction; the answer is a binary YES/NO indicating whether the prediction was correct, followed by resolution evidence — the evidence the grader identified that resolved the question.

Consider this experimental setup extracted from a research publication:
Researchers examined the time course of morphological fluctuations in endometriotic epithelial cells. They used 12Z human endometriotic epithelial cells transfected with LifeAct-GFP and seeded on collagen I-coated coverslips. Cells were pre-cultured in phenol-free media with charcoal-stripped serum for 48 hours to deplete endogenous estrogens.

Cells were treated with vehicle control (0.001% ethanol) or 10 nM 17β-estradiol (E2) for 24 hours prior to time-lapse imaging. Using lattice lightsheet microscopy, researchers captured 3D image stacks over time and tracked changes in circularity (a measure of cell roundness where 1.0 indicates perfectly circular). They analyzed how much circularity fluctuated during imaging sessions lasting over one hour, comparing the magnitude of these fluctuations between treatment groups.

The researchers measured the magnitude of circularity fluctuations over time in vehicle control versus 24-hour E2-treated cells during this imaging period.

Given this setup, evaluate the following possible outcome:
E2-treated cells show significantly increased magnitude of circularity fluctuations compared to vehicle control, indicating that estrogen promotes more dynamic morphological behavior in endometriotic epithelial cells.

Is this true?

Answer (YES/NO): NO